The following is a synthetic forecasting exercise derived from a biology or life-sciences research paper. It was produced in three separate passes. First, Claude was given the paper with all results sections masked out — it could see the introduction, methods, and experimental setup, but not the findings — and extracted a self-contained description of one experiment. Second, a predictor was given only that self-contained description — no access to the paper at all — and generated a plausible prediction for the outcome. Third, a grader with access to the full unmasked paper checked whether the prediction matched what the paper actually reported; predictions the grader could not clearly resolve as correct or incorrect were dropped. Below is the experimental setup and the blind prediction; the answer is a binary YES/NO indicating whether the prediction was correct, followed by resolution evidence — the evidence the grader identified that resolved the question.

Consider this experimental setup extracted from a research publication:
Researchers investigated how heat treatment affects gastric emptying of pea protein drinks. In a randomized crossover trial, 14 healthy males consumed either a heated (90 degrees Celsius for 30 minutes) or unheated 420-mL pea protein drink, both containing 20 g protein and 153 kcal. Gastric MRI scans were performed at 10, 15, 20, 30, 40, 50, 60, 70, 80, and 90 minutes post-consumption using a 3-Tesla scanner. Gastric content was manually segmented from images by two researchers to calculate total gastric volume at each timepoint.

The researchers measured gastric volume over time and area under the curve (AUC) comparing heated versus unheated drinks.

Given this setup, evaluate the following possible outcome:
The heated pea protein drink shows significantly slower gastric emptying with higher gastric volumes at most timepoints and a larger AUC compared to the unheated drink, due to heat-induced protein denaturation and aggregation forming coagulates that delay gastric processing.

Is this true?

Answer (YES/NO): NO